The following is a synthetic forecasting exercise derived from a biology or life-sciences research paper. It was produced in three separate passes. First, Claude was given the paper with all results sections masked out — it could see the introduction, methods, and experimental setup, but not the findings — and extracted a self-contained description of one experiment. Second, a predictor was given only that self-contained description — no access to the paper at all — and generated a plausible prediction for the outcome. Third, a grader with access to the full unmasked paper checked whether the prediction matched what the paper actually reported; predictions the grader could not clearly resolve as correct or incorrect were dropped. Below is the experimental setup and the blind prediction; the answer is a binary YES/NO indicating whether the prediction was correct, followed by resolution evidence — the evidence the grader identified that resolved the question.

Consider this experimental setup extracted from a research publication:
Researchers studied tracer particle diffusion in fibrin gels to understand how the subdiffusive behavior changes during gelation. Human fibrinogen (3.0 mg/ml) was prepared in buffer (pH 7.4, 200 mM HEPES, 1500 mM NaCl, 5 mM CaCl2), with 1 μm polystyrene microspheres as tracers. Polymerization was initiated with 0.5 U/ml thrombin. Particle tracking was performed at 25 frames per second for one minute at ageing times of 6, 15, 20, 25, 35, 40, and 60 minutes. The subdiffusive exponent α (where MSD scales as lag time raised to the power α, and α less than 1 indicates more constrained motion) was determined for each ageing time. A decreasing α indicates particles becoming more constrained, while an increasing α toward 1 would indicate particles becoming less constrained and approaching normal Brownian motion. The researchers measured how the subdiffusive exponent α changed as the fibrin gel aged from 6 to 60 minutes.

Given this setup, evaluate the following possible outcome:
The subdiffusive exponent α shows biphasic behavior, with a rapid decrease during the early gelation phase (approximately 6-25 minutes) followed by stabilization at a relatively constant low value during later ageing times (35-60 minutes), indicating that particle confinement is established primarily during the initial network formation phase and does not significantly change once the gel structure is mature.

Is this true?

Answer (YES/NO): NO